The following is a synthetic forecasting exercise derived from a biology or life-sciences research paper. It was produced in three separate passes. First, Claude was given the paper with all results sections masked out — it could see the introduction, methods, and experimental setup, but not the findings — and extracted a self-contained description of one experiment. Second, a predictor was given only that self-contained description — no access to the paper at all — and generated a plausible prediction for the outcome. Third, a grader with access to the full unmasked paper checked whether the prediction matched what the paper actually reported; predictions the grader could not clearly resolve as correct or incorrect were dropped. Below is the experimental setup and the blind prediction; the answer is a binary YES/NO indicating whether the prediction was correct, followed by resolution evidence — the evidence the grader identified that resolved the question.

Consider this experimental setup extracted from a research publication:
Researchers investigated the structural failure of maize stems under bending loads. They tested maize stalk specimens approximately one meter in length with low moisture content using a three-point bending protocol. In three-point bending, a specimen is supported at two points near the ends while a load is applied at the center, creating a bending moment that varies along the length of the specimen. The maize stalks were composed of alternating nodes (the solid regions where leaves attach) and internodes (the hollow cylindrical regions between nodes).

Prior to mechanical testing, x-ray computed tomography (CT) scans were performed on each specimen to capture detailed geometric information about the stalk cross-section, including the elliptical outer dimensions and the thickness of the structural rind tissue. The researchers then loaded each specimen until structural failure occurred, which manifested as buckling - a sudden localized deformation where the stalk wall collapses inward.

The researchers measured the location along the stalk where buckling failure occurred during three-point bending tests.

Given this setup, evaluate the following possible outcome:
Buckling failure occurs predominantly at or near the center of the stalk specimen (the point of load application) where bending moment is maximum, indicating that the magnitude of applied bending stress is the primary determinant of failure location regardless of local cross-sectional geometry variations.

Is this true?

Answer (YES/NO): YES